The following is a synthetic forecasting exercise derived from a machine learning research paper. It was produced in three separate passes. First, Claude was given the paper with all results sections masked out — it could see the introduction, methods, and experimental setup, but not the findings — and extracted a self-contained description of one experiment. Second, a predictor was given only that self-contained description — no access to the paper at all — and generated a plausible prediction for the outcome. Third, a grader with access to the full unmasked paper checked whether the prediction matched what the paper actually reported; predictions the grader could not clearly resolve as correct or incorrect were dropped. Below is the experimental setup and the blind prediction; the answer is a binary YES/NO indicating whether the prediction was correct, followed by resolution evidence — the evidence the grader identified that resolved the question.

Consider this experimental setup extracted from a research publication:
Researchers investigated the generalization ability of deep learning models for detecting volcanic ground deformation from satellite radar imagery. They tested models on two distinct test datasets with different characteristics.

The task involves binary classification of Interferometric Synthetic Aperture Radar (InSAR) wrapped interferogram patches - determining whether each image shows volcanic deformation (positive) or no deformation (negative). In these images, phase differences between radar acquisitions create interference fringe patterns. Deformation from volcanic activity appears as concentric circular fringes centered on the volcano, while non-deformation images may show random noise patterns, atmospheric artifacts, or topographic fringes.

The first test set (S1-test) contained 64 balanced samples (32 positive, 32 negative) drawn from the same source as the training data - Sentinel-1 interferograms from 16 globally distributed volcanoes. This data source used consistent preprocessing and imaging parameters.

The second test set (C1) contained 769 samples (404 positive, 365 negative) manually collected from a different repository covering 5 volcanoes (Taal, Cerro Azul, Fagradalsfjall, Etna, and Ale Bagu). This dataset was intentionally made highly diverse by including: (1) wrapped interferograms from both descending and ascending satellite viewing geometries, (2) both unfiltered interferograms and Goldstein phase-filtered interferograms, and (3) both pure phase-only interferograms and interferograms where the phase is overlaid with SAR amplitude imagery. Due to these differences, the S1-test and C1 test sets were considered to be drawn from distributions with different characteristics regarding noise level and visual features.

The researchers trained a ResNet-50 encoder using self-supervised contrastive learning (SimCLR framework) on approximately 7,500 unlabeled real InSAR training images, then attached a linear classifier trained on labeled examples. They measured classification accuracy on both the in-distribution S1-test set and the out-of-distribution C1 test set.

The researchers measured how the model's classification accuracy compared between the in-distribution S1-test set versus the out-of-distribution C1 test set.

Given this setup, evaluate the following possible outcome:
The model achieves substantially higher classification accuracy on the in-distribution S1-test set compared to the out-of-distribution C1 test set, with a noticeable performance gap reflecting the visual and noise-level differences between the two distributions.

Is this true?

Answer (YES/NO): NO